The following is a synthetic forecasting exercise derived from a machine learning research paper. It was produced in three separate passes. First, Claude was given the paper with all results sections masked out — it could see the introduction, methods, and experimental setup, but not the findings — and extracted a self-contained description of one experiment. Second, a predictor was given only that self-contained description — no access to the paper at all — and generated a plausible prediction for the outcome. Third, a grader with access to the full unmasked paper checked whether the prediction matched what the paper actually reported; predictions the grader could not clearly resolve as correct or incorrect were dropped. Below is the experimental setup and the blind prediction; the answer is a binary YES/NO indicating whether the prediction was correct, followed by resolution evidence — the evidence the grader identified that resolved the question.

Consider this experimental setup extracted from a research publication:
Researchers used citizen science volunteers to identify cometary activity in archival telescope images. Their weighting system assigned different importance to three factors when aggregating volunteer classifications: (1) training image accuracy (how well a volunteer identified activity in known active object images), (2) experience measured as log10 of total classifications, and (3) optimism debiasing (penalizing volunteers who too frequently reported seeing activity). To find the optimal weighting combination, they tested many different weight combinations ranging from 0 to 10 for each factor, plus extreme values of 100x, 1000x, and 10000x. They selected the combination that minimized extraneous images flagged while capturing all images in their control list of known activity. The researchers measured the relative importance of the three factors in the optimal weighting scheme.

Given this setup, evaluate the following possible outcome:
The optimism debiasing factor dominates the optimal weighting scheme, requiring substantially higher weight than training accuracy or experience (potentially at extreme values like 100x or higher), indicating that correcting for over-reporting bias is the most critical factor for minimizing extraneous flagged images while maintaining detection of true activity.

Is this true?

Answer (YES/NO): NO